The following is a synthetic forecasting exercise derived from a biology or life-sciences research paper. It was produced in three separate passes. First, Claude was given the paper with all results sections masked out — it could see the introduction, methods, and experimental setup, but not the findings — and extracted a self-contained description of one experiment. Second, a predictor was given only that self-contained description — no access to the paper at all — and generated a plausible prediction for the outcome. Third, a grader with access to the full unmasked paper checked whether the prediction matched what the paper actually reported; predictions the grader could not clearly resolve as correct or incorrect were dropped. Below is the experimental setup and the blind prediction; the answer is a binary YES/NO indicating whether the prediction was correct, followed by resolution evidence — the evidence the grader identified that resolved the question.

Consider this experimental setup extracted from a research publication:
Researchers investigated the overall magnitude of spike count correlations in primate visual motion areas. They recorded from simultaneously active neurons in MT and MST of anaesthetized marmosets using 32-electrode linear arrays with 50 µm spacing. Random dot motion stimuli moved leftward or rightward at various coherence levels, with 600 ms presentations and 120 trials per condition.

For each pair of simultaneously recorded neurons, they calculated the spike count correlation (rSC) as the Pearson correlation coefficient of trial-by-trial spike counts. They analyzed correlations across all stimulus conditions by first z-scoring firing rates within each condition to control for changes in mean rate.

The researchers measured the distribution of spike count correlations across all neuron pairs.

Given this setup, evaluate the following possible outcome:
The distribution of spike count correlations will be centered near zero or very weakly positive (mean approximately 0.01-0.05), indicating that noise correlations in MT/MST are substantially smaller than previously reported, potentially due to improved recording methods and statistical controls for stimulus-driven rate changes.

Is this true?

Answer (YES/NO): NO